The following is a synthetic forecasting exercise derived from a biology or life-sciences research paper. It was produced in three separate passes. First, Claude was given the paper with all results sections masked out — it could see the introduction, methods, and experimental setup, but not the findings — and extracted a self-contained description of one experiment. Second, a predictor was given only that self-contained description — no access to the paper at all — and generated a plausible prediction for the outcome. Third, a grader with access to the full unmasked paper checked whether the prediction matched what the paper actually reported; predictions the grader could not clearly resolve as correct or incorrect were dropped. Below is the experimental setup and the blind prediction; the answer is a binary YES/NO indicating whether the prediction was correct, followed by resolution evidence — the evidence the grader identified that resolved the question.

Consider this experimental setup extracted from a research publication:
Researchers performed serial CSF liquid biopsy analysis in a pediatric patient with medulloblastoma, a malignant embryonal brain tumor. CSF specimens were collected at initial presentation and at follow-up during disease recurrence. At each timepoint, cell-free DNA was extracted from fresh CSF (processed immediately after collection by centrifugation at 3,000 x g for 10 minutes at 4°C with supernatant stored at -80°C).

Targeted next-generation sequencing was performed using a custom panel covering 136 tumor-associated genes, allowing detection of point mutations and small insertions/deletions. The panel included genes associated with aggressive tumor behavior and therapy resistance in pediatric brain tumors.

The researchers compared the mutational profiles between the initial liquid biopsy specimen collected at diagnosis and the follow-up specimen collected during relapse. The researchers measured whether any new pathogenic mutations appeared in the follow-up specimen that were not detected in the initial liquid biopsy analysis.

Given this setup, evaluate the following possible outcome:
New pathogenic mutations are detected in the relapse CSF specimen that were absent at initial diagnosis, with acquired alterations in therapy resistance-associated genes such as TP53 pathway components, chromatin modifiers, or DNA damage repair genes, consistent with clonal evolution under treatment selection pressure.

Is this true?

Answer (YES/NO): NO